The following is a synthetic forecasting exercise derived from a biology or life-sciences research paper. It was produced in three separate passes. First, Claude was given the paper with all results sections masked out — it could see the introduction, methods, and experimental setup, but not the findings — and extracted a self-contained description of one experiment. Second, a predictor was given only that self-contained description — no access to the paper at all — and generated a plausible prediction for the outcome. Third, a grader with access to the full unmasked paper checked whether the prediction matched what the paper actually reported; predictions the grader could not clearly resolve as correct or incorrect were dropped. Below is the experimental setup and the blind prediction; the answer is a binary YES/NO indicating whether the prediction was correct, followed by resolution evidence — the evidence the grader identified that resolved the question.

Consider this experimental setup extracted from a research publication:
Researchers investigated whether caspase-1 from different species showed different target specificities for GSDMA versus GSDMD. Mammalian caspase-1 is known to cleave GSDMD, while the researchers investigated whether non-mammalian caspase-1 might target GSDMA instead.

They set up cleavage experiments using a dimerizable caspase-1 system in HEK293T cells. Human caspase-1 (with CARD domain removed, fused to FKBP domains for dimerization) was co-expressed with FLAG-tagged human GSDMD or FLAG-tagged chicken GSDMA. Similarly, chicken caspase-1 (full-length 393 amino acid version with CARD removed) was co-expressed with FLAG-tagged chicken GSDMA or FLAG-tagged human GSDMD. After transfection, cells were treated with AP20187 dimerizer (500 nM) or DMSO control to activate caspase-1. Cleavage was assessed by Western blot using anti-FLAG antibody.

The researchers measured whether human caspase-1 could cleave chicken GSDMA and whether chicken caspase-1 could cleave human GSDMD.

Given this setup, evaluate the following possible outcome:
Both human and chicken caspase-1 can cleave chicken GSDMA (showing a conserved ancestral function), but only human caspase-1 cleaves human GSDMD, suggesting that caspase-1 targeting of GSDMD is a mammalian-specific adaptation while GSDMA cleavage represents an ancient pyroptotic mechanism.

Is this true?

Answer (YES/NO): NO